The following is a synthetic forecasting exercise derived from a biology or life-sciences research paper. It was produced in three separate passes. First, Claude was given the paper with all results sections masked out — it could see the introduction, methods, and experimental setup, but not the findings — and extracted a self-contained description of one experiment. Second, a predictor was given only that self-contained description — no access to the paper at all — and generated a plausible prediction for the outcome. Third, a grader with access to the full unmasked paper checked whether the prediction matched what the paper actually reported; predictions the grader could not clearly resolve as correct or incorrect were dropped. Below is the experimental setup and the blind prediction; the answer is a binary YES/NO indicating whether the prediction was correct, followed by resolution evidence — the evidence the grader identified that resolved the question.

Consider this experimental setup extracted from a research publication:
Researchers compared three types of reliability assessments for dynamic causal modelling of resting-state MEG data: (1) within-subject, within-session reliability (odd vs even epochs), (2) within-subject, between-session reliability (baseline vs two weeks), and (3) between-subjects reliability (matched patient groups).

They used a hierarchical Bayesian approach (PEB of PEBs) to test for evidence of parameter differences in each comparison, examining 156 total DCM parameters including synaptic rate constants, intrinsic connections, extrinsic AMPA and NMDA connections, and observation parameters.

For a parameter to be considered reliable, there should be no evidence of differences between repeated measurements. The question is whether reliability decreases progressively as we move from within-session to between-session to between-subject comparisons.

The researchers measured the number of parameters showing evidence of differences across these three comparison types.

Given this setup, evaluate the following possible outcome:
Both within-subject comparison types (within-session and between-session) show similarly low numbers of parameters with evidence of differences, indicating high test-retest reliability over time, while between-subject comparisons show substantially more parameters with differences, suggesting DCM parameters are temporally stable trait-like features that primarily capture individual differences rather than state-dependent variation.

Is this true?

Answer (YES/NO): YES